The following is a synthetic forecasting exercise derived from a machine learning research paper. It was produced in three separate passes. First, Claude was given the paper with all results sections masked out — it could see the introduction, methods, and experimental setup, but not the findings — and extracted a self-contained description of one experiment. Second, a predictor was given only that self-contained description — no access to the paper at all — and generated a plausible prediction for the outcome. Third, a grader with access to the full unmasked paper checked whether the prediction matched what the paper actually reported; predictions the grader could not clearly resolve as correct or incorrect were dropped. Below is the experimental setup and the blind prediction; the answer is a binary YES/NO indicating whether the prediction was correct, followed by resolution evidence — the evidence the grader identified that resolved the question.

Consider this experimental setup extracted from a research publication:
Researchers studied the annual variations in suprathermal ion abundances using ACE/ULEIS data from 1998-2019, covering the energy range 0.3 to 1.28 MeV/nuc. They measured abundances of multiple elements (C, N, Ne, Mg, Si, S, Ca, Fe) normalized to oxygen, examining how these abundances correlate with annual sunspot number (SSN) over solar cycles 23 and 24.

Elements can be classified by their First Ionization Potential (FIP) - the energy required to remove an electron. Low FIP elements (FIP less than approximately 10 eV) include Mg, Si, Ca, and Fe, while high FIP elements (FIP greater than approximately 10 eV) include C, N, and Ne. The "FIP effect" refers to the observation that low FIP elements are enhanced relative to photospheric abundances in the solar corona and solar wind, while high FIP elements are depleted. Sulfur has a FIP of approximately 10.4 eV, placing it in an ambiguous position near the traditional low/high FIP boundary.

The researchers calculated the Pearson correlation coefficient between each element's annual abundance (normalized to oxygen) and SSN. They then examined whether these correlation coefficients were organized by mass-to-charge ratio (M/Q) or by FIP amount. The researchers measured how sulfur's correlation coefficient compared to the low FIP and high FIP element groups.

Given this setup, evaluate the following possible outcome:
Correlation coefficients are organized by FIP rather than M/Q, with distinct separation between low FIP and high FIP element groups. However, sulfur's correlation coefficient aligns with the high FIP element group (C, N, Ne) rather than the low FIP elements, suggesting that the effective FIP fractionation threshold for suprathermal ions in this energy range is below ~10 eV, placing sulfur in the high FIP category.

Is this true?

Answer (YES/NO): NO